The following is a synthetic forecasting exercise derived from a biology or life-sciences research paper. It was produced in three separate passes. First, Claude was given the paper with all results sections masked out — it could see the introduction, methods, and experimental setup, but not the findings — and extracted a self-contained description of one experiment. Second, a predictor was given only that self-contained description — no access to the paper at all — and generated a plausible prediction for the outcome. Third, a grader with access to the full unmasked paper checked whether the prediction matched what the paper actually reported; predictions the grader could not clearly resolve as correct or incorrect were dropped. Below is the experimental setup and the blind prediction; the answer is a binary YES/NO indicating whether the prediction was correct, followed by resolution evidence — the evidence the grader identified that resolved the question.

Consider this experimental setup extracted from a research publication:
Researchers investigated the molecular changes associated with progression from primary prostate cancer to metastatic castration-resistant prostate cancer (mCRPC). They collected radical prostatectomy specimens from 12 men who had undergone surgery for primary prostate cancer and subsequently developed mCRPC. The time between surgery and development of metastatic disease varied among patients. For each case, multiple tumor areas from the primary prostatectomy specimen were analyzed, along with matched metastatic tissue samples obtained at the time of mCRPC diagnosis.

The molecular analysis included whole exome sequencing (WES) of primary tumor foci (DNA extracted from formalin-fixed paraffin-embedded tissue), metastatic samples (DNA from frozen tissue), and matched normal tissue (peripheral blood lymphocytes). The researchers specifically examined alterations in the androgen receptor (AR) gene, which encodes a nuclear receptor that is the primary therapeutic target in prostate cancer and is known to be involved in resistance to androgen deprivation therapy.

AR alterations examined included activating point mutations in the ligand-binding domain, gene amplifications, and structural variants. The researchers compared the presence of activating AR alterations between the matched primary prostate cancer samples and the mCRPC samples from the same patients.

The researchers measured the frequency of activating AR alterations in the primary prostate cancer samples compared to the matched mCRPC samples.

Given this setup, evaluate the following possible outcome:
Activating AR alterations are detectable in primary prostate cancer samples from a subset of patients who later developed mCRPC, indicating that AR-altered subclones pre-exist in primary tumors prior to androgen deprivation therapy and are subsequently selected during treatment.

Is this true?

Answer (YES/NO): NO